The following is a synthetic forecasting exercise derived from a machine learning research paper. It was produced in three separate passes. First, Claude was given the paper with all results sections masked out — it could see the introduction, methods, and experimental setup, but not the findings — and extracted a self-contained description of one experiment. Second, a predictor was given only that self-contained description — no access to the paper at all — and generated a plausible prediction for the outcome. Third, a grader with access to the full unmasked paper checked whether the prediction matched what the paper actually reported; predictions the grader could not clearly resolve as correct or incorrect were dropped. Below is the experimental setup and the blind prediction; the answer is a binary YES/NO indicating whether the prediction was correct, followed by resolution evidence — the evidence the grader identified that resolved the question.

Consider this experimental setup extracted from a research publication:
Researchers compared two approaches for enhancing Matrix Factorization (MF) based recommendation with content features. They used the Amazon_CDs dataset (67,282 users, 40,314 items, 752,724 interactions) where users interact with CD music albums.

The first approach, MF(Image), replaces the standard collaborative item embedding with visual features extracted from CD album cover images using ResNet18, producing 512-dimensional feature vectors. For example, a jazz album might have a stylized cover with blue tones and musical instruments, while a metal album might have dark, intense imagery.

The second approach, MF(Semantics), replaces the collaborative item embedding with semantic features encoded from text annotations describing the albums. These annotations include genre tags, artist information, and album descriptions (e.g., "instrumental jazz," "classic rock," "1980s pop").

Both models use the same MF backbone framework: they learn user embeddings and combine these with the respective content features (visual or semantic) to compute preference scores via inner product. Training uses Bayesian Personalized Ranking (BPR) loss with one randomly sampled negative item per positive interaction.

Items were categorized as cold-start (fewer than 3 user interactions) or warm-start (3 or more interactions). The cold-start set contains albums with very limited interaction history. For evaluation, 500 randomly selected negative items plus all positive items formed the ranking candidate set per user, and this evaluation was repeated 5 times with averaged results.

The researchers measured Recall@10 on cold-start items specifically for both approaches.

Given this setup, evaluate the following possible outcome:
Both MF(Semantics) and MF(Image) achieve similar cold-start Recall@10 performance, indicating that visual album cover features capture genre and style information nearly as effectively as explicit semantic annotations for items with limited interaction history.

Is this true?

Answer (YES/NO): NO